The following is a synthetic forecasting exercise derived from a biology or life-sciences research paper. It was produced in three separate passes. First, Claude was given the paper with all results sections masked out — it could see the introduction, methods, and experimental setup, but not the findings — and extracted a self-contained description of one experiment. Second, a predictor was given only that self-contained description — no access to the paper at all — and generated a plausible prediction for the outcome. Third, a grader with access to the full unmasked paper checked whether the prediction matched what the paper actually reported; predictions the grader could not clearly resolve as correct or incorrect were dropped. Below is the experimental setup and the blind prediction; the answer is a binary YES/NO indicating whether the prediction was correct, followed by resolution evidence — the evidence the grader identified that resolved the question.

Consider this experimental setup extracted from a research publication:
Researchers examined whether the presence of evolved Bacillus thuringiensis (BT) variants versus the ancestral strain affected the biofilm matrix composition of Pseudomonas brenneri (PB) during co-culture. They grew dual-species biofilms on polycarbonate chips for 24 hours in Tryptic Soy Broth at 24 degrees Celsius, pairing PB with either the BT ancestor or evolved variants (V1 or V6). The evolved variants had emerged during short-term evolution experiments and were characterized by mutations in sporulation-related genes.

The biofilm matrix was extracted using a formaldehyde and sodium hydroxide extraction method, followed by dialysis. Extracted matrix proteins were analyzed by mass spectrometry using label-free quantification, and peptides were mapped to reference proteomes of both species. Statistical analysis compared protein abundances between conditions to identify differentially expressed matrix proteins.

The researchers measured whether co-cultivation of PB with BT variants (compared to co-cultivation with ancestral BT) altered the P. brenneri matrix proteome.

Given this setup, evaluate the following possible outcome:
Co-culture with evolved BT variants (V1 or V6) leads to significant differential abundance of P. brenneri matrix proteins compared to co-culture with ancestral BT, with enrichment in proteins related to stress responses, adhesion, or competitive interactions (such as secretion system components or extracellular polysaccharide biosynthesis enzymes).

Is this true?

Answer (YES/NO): NO